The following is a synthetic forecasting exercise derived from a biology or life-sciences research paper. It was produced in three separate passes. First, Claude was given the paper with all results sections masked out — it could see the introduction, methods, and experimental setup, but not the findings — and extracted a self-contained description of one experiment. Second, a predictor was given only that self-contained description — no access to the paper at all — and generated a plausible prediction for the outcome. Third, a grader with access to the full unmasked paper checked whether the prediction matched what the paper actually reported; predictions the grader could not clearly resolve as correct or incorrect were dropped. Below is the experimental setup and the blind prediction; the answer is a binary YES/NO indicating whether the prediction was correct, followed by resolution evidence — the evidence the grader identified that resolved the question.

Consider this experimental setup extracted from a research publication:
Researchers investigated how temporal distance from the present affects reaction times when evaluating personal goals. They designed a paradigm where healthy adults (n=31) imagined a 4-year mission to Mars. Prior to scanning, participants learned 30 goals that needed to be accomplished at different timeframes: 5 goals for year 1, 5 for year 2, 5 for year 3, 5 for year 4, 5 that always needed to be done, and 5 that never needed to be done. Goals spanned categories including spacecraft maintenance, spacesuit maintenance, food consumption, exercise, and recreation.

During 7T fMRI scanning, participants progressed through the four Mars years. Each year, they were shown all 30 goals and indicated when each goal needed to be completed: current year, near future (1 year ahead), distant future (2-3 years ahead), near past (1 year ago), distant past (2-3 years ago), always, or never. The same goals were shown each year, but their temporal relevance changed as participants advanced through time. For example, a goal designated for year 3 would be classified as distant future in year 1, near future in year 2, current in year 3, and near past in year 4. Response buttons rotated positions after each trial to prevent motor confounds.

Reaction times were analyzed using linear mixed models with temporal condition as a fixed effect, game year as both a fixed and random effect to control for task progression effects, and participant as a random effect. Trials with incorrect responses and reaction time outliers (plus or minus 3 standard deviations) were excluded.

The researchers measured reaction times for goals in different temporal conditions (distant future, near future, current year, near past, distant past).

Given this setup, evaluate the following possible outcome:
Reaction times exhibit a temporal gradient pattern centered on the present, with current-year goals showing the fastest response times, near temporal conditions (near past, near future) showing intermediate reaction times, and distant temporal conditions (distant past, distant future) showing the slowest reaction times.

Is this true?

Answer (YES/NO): NO